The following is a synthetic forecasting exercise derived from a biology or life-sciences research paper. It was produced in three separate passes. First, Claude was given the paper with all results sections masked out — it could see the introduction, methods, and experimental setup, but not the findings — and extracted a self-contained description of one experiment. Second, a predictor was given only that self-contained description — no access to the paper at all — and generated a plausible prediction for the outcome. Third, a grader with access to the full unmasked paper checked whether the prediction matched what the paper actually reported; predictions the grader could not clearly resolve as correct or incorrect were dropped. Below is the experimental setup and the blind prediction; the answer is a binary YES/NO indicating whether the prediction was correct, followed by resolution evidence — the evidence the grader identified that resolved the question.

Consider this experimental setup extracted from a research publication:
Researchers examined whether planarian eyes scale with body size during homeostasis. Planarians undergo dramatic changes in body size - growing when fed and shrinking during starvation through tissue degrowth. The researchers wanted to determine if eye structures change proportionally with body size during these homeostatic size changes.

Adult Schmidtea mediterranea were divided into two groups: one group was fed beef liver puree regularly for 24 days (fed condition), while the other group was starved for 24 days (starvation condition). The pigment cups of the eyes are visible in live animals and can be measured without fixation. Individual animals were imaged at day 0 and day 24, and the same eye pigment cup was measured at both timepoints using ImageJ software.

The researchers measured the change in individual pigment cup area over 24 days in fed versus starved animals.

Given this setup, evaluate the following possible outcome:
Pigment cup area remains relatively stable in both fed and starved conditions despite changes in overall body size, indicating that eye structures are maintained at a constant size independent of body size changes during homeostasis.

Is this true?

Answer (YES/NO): NO